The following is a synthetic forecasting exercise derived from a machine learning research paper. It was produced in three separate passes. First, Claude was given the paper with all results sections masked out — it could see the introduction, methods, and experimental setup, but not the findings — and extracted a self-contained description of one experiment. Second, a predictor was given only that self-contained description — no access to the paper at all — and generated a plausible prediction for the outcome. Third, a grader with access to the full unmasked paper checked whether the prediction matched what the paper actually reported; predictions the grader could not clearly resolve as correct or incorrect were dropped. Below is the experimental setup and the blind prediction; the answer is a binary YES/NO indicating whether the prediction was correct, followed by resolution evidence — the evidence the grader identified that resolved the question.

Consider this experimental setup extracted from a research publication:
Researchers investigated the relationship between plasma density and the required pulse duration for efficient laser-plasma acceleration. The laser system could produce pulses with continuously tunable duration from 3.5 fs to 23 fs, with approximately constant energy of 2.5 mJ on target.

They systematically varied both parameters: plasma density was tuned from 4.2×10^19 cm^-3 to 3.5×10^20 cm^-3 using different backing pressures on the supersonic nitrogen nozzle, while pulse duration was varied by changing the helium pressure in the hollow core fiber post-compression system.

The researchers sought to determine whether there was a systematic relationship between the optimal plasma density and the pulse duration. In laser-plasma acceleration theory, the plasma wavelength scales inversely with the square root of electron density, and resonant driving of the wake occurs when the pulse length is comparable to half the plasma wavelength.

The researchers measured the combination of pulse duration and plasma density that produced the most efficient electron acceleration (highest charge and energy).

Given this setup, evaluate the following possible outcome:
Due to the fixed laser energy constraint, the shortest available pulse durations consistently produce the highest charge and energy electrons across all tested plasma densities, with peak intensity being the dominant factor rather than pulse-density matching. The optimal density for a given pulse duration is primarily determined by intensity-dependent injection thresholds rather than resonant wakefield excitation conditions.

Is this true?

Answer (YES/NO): NO